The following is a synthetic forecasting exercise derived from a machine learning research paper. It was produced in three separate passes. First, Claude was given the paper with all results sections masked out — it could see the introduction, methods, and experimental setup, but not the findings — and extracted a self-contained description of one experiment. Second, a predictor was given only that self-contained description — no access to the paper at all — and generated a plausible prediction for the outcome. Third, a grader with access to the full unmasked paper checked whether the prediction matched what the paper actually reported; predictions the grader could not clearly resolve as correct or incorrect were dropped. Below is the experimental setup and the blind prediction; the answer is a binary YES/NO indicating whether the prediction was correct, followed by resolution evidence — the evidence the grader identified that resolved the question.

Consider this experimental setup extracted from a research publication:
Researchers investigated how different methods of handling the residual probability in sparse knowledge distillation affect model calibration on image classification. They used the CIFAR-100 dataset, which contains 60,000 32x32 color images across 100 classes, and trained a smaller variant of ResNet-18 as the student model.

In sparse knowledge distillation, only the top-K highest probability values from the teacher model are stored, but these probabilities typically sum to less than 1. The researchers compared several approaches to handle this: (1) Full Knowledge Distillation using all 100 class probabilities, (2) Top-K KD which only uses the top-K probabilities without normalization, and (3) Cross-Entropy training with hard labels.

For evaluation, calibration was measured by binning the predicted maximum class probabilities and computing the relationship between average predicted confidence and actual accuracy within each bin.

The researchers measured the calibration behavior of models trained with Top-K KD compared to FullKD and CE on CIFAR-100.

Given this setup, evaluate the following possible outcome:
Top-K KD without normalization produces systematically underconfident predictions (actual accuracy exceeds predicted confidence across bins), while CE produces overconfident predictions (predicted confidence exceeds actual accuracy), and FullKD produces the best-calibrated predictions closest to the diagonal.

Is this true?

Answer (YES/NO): NO